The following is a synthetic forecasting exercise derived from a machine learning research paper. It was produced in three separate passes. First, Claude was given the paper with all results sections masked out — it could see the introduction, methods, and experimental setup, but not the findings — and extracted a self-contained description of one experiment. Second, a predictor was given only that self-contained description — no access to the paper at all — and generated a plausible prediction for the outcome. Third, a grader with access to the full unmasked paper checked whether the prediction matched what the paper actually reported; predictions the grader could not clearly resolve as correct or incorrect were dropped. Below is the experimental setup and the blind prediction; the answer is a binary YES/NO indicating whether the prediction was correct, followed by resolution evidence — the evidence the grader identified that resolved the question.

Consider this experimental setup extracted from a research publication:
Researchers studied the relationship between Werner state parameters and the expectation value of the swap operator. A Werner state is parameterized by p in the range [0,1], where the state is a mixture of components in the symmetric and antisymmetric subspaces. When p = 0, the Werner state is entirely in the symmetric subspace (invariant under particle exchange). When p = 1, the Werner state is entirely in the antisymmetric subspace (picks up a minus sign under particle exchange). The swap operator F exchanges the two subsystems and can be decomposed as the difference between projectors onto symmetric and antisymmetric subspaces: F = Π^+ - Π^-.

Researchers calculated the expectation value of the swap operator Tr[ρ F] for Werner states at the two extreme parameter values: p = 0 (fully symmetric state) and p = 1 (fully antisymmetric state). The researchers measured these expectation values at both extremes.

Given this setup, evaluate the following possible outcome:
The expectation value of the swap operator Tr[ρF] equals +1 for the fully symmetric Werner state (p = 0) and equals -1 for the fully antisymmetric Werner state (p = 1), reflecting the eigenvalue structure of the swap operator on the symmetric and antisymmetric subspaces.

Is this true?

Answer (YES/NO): YES